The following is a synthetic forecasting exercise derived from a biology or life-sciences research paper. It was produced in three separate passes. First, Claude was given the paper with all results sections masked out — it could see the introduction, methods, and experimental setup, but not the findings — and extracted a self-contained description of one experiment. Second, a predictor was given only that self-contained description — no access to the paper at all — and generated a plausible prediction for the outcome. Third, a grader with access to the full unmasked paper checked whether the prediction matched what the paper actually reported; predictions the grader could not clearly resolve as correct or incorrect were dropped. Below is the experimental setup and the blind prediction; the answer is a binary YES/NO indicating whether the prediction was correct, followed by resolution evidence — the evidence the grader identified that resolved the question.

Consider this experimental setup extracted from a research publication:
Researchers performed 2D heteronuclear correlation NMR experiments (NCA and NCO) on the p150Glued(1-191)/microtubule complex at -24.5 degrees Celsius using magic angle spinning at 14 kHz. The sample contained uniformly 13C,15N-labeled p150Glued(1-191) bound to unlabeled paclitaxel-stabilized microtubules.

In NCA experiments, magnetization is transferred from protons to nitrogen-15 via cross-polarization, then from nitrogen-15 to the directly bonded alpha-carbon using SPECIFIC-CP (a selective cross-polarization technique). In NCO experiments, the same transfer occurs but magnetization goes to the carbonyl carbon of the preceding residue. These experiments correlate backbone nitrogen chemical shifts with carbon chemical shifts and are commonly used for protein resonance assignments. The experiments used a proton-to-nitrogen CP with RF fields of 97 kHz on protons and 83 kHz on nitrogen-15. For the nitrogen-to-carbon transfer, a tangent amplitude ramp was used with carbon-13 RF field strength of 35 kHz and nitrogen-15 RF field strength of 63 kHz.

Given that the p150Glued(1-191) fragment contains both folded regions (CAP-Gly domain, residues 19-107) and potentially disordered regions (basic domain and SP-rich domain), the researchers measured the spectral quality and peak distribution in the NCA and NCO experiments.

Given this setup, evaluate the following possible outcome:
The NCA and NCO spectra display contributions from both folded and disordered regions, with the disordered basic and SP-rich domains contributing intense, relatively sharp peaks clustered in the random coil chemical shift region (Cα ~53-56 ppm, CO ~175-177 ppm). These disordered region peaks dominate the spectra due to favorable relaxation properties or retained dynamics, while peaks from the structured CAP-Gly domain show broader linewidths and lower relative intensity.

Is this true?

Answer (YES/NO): NO